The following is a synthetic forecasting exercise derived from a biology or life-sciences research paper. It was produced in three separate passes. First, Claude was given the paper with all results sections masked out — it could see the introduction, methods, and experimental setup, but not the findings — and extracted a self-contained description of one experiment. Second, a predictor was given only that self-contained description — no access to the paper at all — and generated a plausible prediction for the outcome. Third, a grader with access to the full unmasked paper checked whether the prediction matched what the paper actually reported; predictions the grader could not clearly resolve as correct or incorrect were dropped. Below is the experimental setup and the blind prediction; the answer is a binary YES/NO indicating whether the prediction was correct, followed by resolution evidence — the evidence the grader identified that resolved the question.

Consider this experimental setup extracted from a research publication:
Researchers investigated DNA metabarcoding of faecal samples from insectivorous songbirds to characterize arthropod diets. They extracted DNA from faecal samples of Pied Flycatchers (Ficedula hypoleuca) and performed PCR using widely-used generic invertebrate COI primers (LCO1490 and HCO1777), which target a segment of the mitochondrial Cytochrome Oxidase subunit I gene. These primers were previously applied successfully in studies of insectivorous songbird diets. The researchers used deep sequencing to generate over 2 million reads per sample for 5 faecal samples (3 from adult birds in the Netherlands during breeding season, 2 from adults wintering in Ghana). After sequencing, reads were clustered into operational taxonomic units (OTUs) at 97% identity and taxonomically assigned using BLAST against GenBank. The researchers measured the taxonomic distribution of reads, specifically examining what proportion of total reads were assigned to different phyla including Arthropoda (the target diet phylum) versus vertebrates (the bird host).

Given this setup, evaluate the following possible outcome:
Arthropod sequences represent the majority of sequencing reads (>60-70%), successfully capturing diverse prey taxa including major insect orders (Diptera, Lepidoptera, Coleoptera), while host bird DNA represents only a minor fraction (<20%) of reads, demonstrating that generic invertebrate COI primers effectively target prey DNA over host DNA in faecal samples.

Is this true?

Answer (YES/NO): NO